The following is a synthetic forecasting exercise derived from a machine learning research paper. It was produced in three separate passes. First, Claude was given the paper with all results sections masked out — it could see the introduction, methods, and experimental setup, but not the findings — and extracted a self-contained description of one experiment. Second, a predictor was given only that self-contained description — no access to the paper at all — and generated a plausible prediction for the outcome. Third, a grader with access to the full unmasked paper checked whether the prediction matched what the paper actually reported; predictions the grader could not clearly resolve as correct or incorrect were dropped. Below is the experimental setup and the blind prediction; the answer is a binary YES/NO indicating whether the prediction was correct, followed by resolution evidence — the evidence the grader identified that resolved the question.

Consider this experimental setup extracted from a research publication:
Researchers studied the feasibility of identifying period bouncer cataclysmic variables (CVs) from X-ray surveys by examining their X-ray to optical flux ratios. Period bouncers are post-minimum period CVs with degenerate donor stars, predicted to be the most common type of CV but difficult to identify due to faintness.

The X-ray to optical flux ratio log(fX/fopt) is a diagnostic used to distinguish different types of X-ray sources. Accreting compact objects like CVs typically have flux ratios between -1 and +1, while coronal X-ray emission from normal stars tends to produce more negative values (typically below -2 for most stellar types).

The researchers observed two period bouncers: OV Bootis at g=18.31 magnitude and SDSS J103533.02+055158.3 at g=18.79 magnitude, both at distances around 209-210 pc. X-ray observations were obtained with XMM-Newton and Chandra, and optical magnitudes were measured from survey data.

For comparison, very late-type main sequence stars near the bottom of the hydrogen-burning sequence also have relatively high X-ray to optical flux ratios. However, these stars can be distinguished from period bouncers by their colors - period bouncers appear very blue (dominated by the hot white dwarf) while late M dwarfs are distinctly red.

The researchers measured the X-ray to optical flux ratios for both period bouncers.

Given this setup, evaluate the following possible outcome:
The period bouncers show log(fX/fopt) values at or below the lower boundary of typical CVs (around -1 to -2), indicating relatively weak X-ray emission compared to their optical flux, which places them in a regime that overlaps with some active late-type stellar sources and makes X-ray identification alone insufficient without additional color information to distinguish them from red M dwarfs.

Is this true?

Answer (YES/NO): NO